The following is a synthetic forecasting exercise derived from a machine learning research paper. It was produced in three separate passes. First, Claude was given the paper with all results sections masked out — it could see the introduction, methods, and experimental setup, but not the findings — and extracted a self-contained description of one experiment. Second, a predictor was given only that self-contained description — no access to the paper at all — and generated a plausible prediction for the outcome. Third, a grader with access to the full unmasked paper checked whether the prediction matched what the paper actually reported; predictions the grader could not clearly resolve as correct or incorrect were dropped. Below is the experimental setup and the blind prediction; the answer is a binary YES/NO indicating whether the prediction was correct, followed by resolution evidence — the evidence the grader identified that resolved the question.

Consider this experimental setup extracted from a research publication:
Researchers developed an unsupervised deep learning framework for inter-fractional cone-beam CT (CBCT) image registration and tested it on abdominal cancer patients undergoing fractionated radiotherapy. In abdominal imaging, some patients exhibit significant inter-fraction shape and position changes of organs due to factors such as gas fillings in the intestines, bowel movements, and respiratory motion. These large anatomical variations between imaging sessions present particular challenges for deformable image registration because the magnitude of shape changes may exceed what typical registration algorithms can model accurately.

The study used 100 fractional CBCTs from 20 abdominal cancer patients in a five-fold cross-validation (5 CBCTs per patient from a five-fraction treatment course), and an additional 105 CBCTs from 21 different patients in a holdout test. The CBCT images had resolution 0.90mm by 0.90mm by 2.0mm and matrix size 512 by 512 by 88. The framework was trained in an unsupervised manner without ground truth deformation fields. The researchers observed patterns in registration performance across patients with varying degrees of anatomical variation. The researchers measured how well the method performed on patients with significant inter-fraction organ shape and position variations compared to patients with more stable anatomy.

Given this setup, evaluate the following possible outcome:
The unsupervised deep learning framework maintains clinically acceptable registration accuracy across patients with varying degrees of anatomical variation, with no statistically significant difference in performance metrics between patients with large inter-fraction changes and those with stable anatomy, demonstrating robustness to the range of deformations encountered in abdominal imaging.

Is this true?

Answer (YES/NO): NO